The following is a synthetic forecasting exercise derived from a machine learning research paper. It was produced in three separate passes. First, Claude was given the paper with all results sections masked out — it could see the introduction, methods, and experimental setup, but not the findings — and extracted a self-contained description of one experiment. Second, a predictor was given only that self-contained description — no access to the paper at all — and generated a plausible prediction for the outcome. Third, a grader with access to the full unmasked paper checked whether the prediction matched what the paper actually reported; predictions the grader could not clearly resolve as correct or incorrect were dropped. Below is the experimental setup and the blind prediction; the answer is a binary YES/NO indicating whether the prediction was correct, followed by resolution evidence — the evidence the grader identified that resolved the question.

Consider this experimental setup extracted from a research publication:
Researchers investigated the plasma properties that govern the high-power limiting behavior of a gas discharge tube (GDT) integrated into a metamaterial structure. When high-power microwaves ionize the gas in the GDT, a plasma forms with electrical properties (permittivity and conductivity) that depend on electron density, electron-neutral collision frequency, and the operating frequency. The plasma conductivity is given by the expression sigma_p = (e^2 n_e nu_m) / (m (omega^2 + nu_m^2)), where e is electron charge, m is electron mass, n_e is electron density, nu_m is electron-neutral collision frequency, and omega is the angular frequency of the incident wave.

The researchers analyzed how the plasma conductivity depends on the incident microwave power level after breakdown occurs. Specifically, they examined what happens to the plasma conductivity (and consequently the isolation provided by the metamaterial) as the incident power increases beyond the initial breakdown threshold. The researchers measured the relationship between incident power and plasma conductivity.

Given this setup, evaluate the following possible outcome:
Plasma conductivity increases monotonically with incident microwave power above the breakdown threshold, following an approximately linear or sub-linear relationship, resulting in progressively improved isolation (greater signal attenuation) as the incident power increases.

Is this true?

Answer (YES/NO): YES